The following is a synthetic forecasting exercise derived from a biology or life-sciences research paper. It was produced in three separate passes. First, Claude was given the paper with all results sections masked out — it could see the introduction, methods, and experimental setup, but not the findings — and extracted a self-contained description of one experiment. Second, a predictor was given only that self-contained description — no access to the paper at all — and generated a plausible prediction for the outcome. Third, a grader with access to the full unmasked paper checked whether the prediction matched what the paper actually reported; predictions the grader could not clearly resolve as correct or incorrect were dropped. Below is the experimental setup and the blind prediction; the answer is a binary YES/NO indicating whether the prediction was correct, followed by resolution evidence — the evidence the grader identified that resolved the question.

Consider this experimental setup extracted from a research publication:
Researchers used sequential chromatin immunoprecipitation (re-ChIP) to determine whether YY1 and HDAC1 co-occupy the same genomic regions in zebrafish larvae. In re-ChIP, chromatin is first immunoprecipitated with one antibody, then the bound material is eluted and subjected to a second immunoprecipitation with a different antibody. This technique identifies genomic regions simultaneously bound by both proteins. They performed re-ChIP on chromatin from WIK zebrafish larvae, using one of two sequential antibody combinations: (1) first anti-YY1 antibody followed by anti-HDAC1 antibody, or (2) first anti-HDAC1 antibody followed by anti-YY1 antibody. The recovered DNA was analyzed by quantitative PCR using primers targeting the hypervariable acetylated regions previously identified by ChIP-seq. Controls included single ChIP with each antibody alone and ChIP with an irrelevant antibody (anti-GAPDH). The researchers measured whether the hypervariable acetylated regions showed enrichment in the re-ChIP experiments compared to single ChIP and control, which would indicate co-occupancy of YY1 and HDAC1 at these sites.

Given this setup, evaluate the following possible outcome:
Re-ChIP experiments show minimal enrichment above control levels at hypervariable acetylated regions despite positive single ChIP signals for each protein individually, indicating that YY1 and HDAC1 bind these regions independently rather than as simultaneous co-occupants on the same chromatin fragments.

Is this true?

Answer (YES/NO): NO